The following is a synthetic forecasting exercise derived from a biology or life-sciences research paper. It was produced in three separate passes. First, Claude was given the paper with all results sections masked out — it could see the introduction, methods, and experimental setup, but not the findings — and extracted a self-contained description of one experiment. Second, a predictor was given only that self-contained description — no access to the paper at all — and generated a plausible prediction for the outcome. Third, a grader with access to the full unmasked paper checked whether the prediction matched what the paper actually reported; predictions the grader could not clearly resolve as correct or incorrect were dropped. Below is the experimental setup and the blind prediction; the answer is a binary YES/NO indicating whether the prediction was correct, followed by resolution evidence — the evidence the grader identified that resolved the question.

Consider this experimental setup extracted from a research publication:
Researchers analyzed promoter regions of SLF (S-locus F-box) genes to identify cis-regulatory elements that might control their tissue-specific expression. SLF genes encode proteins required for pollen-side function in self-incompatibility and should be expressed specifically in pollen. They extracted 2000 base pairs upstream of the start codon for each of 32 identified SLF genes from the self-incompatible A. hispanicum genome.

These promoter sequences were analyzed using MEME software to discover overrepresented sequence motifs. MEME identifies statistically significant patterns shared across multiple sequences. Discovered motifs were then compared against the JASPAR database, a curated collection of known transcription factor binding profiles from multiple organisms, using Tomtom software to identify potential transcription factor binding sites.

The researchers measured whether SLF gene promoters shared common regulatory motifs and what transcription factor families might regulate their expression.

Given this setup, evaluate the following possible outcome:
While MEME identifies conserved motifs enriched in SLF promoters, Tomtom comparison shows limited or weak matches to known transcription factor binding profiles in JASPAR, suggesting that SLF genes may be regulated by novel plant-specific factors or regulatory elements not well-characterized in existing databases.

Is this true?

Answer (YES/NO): NO